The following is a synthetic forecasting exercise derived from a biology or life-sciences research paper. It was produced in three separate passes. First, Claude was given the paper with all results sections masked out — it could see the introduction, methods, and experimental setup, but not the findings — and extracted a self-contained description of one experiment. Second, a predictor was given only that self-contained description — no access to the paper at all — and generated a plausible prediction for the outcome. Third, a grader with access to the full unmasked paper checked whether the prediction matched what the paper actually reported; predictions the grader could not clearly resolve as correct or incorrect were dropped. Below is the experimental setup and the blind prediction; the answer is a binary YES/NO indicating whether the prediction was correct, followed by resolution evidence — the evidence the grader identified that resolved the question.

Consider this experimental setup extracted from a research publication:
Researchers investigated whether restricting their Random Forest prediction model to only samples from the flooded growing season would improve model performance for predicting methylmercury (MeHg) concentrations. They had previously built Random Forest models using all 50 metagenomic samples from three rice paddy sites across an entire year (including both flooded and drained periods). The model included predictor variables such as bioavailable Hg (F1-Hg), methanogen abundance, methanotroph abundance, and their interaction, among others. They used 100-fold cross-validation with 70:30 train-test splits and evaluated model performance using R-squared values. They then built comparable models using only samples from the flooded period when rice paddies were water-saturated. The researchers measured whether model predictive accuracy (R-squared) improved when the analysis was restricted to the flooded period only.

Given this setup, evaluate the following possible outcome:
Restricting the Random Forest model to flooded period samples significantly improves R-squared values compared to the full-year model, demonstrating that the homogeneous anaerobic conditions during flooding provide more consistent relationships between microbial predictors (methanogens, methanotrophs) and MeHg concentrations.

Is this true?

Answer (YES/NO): YES